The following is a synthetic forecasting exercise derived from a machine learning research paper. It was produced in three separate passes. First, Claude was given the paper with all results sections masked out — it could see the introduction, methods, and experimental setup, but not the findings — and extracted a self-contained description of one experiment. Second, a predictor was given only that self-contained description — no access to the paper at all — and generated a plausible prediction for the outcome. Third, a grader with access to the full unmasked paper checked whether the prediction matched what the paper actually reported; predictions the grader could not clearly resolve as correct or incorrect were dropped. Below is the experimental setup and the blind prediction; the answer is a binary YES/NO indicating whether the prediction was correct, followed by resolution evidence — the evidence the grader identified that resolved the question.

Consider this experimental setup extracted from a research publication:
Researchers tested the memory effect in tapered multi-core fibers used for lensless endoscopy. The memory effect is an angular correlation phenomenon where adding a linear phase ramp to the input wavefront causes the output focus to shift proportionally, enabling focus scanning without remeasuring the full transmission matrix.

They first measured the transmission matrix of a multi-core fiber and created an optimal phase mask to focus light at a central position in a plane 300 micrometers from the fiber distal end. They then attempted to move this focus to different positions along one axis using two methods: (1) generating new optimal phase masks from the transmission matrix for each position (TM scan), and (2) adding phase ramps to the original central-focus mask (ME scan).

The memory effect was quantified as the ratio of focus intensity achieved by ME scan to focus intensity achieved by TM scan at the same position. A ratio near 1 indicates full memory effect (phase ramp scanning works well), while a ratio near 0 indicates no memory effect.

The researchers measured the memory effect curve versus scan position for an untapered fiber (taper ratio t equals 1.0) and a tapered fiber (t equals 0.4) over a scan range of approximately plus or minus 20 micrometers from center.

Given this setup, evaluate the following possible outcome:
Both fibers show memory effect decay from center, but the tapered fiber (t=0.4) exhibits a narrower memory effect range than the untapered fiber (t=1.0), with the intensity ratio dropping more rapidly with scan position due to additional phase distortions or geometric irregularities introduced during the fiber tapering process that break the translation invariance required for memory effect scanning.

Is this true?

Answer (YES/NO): NO